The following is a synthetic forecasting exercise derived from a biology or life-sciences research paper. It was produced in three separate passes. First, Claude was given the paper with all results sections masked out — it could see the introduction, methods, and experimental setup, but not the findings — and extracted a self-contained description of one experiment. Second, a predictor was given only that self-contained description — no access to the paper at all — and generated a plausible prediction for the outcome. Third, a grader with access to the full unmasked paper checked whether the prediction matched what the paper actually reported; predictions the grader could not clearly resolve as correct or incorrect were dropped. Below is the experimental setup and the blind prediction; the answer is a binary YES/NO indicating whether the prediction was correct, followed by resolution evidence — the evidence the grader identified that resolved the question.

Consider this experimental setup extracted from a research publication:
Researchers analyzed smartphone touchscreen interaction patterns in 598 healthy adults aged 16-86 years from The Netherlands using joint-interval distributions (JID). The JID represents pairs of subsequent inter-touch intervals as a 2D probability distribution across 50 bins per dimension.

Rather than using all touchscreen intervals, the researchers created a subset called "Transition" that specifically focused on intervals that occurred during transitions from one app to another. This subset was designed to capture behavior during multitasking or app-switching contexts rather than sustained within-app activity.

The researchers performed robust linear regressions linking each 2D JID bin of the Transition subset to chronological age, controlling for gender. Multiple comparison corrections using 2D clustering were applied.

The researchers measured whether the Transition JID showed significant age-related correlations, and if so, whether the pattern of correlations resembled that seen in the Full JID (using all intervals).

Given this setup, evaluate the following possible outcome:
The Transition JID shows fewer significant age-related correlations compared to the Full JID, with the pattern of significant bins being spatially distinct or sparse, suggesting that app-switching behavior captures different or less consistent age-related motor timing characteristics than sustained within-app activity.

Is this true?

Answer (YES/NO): NO